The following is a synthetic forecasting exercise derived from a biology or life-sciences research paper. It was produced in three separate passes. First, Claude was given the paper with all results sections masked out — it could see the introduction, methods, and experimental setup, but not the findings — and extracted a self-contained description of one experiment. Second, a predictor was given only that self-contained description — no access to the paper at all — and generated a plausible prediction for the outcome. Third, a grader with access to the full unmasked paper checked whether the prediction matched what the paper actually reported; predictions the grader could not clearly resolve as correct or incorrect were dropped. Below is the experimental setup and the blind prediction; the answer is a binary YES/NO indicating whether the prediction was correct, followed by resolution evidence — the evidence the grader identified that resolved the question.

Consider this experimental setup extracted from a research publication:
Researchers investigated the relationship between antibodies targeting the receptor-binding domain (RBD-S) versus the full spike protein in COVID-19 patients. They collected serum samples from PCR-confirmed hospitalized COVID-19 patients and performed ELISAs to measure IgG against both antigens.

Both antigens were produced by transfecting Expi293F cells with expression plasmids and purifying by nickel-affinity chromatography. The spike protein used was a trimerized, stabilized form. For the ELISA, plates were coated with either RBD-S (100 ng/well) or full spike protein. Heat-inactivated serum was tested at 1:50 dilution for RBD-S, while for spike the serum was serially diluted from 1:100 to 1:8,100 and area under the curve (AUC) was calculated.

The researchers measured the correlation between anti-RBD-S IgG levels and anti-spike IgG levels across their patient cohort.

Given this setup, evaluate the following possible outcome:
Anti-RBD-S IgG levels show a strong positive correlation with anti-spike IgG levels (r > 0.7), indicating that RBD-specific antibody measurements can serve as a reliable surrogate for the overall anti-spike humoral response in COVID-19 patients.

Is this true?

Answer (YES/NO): YES